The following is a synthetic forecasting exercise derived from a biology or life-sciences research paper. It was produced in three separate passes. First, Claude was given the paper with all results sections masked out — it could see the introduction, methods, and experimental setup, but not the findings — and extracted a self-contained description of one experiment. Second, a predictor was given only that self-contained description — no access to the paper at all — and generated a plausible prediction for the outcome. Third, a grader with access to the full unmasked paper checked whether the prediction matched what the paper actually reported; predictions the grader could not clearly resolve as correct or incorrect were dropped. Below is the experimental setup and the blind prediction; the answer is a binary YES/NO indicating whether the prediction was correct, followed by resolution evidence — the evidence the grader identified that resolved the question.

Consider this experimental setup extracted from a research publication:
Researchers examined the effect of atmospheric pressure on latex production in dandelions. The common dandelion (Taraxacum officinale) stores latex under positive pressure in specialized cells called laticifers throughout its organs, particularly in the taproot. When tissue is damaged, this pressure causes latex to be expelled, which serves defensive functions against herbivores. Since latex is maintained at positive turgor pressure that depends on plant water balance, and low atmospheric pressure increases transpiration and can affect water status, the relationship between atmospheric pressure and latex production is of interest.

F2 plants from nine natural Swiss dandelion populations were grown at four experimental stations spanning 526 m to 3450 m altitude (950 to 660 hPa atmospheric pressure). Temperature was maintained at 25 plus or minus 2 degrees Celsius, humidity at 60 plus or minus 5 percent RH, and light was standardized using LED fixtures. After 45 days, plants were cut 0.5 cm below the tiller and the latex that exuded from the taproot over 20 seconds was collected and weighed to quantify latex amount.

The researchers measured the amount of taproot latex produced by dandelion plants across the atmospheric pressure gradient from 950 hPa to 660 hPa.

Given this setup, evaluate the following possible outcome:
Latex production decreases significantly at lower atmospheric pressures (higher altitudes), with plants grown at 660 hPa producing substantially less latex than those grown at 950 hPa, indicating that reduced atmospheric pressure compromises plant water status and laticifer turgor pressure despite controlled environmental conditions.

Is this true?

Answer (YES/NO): NO